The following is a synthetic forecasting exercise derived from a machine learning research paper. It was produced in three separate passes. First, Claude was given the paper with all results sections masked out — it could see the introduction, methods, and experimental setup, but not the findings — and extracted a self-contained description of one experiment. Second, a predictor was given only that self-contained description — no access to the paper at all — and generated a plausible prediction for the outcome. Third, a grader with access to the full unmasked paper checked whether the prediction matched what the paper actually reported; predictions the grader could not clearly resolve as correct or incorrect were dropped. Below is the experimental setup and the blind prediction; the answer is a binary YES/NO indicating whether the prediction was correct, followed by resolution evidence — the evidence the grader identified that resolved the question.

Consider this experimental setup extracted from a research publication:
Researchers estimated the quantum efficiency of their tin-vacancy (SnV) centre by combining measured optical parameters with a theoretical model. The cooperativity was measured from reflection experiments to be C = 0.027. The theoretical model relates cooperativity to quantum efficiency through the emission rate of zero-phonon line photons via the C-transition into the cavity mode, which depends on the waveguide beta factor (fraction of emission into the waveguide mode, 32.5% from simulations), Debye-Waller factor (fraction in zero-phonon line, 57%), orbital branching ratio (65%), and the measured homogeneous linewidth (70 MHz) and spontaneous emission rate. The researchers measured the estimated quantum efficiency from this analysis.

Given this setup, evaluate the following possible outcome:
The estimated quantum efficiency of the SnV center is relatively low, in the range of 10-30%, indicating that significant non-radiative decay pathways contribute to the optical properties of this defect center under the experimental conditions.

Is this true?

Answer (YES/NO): NO